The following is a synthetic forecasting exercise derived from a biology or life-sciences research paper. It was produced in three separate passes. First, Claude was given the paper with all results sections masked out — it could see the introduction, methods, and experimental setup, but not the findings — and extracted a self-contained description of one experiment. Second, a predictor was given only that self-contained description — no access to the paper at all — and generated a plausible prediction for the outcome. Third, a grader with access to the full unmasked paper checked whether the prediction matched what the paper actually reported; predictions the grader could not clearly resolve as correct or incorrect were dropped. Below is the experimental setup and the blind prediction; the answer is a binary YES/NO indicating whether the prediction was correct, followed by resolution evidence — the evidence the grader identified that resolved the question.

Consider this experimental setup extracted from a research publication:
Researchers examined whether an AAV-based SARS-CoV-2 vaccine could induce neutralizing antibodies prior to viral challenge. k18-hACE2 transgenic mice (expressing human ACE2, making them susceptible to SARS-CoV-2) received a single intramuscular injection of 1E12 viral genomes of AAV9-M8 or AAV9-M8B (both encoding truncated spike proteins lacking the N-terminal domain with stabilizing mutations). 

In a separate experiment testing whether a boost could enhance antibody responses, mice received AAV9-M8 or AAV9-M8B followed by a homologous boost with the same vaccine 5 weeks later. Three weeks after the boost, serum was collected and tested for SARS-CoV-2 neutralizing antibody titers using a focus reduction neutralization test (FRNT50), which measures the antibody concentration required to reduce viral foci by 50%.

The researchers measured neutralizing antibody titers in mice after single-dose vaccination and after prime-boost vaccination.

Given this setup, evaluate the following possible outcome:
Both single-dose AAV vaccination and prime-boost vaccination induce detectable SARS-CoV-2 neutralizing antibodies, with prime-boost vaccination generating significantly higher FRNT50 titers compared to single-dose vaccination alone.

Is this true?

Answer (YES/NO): NO